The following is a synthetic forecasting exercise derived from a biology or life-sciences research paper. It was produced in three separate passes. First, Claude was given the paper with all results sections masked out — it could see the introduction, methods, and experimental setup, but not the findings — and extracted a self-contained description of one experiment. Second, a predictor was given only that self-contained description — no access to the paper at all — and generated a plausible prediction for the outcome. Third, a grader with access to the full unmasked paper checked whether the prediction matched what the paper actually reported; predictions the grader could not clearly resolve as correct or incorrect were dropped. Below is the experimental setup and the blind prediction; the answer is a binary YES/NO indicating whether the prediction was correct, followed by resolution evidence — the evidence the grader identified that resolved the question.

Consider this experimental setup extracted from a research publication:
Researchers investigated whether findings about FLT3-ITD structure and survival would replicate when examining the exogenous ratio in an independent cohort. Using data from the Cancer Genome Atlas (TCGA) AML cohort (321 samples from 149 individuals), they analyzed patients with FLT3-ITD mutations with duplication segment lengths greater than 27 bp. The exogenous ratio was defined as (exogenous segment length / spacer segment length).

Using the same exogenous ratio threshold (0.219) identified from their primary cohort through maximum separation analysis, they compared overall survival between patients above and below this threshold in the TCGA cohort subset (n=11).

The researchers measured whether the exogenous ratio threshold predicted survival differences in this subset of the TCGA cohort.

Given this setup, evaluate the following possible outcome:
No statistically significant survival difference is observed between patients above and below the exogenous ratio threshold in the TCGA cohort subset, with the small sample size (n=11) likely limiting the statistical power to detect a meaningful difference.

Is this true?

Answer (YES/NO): NO